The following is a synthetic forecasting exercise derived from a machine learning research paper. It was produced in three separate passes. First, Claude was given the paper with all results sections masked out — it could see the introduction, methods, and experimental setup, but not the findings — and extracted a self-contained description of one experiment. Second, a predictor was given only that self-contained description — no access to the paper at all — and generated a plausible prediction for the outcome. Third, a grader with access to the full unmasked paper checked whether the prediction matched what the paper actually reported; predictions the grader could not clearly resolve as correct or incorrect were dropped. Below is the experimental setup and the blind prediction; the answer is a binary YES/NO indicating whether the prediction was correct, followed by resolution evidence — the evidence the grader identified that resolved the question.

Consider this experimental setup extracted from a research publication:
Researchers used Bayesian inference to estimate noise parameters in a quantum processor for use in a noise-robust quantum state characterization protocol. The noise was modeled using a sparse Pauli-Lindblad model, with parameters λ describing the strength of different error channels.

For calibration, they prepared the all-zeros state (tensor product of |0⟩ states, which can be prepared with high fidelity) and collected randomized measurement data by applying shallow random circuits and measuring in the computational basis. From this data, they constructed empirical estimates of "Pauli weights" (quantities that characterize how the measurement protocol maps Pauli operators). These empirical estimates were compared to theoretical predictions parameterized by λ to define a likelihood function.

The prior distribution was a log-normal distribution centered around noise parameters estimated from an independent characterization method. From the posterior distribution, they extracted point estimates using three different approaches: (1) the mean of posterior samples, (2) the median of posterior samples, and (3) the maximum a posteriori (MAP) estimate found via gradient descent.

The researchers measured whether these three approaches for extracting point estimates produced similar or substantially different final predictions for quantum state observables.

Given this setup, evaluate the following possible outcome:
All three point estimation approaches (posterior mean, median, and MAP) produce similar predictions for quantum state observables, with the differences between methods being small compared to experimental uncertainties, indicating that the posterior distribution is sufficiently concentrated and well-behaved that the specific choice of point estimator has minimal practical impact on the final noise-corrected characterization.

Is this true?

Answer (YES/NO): YES